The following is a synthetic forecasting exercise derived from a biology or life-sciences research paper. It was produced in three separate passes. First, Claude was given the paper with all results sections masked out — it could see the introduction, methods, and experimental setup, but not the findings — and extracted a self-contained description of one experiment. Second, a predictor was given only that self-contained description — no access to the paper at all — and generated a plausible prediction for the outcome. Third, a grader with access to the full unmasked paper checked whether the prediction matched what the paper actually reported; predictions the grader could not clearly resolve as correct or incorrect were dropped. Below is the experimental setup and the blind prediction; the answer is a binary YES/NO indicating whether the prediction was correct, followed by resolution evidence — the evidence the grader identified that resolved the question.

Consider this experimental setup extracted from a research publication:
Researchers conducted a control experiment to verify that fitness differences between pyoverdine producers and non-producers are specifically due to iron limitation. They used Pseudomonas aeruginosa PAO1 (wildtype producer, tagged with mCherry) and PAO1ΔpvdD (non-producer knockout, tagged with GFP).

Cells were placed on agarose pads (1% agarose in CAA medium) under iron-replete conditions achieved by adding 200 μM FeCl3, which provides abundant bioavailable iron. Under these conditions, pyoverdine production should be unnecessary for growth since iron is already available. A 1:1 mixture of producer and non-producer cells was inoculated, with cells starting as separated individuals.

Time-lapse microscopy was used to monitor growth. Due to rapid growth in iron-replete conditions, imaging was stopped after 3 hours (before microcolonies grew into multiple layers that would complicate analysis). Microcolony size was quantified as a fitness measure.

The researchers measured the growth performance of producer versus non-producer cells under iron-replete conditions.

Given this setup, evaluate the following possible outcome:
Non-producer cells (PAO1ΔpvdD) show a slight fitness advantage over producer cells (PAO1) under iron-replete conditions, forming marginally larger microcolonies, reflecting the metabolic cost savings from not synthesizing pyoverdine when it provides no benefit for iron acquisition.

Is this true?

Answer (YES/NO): NO